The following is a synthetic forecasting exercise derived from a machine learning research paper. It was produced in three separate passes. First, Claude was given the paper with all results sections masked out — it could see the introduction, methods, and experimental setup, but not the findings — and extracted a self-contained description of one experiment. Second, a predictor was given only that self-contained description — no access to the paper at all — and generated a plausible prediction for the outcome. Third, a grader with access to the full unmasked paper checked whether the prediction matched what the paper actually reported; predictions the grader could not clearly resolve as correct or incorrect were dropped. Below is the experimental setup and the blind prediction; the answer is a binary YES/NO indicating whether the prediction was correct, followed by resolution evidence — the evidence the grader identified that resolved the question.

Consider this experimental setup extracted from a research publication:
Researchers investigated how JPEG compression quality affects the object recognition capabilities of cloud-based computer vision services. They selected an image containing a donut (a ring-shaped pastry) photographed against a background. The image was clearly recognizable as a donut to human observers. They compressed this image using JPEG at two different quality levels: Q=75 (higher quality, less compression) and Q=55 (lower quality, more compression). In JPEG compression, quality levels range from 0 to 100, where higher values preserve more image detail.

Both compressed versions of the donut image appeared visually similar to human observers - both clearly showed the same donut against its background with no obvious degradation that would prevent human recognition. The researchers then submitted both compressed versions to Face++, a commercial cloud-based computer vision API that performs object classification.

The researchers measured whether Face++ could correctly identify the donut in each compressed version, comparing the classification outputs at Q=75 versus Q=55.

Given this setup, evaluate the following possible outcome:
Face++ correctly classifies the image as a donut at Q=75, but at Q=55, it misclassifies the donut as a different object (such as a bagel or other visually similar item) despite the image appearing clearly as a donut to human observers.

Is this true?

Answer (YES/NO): NO